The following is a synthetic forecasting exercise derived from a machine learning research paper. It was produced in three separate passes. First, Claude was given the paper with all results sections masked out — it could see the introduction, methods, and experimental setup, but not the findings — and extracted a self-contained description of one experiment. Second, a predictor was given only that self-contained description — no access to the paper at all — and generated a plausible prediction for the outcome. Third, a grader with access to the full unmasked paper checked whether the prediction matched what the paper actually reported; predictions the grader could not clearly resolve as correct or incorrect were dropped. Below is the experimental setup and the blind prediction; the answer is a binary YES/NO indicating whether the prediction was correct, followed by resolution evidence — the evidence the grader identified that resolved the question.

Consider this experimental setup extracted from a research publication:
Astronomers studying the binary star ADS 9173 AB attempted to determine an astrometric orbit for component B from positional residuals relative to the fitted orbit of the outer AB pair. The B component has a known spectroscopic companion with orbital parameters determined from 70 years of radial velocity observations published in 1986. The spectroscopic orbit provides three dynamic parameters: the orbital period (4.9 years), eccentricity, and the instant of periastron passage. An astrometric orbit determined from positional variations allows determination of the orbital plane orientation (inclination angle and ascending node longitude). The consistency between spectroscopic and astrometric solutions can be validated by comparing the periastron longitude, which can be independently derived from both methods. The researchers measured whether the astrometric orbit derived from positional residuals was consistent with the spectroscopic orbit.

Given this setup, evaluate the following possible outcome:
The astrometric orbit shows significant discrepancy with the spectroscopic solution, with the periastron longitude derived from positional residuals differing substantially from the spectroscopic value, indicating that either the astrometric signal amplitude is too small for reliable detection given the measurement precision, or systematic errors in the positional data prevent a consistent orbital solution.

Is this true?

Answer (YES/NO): NO